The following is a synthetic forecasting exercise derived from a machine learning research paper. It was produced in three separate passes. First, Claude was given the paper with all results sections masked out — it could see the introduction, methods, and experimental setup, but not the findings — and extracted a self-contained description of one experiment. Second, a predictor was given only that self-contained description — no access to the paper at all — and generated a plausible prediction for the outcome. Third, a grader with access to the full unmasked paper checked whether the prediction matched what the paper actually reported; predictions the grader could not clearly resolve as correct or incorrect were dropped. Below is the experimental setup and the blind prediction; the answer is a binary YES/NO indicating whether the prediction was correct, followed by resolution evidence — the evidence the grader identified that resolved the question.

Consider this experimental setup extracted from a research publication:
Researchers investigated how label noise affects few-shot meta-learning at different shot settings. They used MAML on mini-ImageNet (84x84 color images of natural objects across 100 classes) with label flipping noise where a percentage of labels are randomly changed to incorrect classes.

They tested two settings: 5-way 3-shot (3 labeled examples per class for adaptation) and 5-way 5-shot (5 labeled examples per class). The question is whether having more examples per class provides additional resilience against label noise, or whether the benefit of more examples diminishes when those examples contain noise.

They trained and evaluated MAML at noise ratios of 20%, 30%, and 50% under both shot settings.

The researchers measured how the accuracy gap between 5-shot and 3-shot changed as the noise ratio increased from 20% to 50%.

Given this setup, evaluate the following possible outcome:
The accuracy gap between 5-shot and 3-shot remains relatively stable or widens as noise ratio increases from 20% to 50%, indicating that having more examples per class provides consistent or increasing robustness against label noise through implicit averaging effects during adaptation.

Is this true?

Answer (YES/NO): NO